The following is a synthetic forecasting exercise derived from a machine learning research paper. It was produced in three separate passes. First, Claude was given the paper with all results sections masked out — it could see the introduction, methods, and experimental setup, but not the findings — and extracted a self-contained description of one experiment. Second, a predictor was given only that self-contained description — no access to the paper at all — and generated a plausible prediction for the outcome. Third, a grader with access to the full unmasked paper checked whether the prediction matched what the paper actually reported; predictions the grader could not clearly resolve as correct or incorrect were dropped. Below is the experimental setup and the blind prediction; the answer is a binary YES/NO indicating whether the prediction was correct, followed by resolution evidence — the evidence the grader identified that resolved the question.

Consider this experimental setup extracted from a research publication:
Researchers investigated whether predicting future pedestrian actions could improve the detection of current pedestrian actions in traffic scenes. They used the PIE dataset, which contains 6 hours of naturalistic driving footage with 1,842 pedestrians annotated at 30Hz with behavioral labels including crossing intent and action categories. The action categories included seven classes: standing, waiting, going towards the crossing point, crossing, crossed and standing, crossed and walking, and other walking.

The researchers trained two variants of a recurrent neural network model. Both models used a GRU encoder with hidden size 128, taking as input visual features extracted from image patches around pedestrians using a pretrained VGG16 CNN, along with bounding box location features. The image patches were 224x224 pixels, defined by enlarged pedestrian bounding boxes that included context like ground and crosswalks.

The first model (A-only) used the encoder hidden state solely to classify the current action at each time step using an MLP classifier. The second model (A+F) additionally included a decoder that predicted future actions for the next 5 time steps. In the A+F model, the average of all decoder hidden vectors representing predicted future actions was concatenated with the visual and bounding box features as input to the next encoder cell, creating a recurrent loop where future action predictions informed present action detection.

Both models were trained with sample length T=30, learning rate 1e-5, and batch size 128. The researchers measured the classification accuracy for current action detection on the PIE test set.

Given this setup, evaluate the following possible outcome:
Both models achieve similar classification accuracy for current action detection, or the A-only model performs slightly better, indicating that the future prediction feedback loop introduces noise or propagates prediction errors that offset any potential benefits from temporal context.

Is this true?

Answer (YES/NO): NO